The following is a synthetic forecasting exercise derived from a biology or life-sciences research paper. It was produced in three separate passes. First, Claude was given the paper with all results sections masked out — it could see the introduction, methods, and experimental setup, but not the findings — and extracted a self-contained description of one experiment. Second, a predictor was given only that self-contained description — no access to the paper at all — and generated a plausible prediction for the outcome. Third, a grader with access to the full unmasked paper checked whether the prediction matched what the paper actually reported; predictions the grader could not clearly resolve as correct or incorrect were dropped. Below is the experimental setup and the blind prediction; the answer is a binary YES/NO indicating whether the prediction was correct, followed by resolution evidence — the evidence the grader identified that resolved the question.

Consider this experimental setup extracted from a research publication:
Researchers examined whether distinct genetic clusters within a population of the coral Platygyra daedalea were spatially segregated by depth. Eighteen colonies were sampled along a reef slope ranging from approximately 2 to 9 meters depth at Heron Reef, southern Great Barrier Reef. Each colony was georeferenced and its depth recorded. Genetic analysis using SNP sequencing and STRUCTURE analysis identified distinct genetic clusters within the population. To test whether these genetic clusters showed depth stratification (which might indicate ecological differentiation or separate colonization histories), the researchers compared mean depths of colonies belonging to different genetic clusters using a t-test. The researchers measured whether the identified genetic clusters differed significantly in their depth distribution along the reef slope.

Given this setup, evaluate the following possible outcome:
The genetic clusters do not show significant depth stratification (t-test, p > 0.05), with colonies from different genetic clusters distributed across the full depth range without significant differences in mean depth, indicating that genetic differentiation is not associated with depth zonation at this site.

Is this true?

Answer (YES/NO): YES